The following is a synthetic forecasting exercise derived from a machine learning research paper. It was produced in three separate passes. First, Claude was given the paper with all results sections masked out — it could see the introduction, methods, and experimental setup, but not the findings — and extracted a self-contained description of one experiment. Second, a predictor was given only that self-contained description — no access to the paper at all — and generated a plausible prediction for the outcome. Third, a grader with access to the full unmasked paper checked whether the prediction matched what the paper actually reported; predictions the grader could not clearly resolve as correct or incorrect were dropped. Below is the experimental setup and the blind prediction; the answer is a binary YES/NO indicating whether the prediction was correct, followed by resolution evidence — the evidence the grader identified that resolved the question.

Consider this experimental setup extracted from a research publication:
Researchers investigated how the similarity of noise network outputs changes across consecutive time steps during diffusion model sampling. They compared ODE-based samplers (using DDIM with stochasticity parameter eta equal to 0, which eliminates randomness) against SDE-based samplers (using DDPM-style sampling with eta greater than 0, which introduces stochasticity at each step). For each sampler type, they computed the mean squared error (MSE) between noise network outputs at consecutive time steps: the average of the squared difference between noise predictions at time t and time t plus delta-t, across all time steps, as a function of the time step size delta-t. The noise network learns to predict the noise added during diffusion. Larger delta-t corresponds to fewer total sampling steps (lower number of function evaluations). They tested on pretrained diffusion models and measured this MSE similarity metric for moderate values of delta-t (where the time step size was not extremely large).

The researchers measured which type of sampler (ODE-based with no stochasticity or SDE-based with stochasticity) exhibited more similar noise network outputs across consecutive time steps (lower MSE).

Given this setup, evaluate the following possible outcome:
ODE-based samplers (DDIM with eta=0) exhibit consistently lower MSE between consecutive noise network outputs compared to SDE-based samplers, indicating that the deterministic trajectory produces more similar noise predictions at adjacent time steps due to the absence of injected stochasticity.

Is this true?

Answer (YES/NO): YES